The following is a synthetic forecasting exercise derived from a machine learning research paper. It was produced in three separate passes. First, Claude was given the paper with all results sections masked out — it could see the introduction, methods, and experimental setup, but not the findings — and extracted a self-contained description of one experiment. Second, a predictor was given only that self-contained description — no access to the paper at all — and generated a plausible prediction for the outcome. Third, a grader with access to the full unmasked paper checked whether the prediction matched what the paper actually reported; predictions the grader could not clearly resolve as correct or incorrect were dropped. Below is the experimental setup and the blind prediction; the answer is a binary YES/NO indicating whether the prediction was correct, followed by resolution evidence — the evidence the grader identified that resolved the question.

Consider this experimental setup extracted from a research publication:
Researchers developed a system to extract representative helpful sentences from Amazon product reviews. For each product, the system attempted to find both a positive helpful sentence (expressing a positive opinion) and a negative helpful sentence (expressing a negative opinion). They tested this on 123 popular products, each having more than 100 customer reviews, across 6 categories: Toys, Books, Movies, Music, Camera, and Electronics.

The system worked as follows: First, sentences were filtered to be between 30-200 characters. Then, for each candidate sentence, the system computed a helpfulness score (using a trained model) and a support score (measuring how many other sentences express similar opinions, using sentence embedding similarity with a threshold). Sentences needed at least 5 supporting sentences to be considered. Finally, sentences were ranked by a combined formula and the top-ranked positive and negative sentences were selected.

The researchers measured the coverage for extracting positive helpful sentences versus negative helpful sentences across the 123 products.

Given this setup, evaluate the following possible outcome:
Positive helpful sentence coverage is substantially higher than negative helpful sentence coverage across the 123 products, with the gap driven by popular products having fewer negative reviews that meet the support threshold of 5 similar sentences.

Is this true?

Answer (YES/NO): YES